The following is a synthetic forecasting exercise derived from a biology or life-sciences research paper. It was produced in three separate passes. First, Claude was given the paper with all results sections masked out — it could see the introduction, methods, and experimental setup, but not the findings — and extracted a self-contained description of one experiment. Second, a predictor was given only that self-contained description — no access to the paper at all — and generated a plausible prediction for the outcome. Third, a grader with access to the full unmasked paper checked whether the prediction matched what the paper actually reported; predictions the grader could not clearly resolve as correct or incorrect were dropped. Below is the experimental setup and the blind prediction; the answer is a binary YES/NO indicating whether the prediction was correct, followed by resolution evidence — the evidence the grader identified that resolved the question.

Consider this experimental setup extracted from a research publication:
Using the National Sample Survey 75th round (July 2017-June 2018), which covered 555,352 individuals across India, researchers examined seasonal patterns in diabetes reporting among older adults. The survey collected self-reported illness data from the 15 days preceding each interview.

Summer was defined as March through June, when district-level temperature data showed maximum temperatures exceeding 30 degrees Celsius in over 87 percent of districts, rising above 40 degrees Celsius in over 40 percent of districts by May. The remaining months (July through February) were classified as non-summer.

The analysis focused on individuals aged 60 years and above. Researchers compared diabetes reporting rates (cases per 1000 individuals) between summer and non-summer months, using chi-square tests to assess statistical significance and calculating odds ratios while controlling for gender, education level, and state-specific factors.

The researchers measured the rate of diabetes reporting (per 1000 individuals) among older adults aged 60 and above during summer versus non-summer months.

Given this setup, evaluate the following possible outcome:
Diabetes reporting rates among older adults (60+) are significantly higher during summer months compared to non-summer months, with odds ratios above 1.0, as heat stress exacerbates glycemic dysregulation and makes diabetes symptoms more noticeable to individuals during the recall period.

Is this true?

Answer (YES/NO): YES